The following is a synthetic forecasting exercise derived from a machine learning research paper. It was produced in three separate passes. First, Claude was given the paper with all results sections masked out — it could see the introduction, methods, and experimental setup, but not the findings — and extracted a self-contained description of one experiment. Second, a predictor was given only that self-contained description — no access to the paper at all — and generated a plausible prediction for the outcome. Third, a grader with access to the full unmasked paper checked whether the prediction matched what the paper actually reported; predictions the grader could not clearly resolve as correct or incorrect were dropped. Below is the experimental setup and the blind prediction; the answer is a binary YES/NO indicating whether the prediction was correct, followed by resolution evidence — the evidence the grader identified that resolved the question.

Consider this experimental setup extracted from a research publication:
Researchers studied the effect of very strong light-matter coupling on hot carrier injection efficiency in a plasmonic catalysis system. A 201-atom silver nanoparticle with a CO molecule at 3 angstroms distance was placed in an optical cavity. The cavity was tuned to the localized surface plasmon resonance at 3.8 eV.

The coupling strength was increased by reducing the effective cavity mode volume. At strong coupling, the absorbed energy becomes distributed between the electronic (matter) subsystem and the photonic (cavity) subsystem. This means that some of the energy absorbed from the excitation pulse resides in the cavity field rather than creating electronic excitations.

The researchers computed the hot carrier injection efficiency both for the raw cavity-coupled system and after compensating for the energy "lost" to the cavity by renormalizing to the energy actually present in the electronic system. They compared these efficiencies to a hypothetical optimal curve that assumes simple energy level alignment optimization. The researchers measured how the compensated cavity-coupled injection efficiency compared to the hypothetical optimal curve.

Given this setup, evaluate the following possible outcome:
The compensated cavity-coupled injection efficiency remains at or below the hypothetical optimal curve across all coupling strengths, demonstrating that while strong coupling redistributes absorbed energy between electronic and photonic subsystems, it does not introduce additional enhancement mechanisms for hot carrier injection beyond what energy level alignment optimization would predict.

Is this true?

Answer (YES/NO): NO